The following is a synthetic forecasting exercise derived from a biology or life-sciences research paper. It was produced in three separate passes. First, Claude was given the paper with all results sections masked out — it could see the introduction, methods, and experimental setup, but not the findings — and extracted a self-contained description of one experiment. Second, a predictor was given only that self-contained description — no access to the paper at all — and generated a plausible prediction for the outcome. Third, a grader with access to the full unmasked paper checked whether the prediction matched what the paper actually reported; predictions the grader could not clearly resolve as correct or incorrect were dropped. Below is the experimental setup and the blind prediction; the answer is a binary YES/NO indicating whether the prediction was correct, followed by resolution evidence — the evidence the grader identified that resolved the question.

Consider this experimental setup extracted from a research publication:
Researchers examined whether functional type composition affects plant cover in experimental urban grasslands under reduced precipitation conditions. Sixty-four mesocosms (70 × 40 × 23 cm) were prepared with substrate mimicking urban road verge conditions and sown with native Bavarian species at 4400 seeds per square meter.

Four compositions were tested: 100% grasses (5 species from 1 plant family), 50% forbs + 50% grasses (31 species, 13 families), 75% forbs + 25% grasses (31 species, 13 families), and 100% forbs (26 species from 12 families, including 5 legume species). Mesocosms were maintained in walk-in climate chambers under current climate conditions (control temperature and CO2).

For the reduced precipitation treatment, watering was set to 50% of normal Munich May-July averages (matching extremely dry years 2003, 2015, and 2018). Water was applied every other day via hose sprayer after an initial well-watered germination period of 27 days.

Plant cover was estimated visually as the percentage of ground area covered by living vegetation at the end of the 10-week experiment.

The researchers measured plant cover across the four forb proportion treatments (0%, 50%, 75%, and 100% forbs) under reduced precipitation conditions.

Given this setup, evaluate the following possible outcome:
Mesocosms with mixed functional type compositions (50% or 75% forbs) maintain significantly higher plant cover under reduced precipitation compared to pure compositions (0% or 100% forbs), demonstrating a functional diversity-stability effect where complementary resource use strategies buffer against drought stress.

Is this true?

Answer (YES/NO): NO